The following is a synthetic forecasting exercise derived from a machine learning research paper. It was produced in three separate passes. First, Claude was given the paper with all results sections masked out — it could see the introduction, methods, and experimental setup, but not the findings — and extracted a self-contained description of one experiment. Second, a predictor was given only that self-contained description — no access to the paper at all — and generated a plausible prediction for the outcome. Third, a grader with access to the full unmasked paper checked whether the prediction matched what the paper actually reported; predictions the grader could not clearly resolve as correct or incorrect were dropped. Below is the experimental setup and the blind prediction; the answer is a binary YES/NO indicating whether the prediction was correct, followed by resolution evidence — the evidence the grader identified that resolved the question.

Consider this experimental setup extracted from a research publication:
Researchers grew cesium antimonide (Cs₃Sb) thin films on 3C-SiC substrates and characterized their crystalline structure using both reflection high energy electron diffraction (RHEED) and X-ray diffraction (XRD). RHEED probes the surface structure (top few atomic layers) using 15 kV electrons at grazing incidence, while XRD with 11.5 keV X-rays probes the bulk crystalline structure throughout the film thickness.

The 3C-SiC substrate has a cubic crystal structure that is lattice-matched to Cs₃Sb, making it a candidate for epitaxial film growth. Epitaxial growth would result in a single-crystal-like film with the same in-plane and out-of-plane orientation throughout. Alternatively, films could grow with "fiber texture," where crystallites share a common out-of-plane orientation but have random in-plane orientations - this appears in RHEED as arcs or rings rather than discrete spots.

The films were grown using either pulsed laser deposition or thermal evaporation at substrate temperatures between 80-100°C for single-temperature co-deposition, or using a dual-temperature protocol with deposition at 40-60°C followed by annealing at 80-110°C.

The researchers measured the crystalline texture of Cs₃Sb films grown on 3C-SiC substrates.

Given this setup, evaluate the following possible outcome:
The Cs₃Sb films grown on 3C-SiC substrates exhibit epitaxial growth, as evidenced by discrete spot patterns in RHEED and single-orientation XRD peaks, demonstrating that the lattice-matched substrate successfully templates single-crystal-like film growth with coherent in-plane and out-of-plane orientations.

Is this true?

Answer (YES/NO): NO